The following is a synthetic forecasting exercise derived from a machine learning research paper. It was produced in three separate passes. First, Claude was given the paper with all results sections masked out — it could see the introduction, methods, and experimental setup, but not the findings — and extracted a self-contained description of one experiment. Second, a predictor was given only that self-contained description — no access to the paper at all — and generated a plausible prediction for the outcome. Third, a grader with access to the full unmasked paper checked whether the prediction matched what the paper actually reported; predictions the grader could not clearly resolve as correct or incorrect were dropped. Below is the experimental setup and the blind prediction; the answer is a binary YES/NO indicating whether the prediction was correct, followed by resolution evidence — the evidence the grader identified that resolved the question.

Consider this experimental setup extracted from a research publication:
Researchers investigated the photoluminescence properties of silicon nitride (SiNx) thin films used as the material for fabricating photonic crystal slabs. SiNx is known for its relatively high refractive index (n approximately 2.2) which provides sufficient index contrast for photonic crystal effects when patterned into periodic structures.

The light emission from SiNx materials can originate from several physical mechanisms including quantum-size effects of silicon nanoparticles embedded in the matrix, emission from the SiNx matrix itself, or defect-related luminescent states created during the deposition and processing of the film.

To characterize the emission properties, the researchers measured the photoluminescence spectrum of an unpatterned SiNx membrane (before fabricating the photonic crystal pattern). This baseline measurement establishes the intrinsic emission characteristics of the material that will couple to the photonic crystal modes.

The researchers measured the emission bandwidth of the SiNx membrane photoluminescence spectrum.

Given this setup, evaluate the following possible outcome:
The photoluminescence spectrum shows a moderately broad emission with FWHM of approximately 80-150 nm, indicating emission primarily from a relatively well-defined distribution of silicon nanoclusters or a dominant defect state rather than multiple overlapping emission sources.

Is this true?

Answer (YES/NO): NO